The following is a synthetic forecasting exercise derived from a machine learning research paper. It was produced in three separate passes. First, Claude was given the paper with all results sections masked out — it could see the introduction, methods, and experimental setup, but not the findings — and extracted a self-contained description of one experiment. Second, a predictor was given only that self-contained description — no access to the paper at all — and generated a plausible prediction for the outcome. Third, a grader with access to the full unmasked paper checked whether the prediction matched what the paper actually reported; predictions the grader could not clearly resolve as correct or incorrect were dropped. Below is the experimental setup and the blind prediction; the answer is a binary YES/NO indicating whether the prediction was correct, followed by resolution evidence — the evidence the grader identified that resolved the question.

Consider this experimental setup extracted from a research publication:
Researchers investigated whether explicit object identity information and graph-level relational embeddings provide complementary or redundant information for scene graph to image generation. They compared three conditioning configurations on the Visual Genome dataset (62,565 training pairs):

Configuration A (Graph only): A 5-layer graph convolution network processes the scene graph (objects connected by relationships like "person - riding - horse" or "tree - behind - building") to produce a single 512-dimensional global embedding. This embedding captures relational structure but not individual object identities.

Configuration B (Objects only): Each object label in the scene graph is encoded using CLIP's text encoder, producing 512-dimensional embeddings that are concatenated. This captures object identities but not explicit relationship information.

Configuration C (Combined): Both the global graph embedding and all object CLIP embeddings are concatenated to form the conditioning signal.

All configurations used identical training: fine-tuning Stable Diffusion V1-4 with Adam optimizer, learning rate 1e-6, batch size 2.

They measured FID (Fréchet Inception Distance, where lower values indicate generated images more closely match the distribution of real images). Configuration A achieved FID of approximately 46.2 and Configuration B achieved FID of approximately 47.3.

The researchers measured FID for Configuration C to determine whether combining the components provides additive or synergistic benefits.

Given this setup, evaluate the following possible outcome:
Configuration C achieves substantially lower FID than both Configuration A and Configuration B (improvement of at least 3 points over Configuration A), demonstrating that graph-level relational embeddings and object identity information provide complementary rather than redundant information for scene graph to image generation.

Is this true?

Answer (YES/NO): YES